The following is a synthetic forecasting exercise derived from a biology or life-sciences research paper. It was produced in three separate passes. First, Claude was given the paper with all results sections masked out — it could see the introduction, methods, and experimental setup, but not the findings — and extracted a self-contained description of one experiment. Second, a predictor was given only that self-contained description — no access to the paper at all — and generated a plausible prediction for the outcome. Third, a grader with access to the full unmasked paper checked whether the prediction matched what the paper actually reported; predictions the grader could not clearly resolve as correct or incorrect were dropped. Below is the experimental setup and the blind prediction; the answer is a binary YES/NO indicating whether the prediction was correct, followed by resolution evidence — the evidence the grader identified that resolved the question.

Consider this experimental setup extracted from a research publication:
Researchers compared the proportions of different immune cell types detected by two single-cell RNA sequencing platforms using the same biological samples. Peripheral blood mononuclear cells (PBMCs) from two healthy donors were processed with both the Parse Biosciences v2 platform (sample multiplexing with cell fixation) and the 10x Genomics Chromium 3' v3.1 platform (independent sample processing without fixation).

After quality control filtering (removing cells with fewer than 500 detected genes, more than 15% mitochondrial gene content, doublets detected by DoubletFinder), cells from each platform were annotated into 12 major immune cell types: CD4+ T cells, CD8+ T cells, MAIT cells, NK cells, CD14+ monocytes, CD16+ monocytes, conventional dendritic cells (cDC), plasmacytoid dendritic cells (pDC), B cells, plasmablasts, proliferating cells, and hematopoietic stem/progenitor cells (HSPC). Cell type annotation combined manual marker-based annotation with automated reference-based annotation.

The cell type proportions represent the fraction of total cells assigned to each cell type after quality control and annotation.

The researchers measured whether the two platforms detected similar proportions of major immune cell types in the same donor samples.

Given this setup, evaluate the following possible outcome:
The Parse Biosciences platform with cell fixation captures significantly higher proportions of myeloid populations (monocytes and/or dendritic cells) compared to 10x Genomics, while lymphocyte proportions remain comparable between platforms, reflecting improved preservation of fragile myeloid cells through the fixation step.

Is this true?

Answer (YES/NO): NO